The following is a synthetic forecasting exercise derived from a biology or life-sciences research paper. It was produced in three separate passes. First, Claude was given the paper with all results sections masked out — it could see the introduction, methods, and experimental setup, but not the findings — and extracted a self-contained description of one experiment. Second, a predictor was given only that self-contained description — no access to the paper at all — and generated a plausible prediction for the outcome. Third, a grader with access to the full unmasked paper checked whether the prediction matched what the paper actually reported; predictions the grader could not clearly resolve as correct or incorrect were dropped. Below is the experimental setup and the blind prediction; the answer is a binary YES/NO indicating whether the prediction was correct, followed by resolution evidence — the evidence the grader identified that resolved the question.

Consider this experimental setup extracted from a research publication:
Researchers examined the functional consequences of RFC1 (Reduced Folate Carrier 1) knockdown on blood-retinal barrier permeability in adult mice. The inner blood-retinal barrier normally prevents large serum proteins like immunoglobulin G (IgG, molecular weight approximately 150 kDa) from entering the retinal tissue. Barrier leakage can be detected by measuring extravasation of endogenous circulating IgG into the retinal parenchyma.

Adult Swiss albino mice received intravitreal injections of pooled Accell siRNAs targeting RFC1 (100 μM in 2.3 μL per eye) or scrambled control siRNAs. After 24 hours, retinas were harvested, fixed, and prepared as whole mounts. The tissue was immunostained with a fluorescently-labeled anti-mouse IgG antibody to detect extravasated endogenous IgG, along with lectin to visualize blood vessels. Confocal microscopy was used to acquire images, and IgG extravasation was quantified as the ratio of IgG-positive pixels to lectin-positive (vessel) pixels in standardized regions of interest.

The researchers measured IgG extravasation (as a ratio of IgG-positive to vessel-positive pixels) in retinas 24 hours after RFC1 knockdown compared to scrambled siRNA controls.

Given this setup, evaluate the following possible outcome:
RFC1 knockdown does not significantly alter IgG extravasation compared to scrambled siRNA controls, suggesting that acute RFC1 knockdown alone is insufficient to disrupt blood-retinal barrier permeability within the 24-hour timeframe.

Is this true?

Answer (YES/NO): NO